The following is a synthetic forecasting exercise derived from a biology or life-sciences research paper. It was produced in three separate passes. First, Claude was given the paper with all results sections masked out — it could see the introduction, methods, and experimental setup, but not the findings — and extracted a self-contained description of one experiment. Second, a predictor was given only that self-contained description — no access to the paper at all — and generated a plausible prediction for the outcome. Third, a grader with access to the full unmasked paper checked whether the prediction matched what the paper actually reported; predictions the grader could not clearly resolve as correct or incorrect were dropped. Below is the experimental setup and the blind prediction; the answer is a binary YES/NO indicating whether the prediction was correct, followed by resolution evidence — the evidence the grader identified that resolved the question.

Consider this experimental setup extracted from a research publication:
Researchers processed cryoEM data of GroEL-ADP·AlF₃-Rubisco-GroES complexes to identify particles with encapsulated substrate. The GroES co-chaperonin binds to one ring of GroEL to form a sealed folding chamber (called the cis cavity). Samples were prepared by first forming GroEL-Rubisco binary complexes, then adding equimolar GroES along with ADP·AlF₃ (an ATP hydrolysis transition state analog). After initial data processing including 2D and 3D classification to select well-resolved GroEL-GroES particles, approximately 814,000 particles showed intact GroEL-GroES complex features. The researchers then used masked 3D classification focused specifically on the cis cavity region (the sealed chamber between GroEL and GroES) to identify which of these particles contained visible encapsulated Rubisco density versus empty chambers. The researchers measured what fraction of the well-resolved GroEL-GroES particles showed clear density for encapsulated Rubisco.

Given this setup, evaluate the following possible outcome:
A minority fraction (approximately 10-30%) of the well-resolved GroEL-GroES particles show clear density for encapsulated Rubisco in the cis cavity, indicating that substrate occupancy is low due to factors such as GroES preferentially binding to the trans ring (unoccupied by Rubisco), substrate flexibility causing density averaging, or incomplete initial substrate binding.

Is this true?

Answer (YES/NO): NO